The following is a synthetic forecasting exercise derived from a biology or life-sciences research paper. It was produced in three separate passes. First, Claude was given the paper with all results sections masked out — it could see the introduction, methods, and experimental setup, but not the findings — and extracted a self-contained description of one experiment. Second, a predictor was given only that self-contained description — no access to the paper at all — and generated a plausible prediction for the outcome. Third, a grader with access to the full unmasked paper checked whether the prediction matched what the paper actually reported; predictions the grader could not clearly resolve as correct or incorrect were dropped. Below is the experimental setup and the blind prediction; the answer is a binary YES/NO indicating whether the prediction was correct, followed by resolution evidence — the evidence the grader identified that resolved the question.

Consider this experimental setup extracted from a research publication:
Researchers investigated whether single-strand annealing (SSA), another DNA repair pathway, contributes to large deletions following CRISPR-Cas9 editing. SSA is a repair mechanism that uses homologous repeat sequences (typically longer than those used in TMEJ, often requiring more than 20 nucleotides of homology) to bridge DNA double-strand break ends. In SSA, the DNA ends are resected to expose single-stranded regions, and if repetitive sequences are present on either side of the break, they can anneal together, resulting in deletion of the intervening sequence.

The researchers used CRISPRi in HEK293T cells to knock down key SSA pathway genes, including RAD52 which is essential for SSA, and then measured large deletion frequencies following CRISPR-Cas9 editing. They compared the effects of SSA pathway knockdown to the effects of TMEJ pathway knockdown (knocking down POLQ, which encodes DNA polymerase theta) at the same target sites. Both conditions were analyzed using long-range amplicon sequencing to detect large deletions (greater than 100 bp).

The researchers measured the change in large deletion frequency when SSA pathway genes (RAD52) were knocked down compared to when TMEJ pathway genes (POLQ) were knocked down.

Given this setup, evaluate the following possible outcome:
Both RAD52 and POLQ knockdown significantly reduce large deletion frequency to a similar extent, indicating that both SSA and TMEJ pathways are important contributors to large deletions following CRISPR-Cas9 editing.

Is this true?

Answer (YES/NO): NO